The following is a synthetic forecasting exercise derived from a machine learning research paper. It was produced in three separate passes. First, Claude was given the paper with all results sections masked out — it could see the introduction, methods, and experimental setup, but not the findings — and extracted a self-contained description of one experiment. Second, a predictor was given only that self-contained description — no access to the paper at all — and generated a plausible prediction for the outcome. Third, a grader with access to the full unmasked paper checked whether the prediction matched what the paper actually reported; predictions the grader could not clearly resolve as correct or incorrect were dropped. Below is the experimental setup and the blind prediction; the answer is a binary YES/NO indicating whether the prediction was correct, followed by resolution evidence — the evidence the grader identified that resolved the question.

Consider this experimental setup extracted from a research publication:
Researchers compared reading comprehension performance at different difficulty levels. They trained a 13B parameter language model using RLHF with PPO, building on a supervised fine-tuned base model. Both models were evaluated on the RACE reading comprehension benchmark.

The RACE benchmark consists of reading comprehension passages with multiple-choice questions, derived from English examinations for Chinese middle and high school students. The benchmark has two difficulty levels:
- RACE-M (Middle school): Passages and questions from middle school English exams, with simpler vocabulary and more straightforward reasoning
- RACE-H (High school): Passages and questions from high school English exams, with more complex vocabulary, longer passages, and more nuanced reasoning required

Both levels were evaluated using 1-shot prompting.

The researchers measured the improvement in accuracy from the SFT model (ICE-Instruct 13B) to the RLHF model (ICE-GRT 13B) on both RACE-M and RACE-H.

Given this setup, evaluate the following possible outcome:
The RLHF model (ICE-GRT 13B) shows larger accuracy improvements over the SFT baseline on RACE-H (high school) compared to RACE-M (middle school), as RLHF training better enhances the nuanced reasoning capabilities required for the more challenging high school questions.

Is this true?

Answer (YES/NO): YES